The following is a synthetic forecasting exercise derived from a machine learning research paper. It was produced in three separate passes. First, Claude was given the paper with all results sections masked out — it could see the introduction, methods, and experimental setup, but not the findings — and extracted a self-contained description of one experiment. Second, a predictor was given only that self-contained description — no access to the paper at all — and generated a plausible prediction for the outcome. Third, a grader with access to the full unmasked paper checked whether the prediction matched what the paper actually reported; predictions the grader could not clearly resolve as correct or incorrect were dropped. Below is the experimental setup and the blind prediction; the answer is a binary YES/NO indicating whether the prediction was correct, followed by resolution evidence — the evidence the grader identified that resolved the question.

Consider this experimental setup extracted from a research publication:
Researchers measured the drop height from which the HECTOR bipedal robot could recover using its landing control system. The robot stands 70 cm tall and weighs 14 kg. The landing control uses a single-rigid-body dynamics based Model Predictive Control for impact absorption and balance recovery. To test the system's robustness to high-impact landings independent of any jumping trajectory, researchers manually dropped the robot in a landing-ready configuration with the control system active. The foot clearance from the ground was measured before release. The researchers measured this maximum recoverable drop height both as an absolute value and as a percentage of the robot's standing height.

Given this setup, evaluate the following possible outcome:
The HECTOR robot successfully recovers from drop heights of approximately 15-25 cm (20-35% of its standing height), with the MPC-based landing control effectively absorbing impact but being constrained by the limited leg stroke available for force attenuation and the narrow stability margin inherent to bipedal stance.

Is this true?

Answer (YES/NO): NO